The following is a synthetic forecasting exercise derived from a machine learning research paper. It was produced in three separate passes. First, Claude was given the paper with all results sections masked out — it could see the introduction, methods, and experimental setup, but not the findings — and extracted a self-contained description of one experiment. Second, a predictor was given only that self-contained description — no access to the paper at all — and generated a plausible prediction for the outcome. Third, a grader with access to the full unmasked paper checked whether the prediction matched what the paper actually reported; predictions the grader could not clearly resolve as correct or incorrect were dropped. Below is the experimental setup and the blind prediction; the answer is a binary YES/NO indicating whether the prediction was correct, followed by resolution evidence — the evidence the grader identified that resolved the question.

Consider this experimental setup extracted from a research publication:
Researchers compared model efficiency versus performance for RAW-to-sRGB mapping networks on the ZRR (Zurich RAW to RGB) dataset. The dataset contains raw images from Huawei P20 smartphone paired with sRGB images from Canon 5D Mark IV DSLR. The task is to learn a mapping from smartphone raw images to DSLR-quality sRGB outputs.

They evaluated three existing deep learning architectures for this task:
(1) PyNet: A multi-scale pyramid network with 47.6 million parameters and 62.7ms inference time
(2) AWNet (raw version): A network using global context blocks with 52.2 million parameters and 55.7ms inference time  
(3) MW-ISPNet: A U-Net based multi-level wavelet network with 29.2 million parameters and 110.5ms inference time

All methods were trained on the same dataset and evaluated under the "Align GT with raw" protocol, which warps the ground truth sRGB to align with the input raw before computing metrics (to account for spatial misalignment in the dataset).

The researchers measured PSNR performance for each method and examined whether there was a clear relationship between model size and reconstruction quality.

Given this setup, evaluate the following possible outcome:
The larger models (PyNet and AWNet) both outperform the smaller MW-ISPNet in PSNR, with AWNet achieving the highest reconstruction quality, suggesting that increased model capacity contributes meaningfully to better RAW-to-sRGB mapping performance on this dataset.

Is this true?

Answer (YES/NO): NO